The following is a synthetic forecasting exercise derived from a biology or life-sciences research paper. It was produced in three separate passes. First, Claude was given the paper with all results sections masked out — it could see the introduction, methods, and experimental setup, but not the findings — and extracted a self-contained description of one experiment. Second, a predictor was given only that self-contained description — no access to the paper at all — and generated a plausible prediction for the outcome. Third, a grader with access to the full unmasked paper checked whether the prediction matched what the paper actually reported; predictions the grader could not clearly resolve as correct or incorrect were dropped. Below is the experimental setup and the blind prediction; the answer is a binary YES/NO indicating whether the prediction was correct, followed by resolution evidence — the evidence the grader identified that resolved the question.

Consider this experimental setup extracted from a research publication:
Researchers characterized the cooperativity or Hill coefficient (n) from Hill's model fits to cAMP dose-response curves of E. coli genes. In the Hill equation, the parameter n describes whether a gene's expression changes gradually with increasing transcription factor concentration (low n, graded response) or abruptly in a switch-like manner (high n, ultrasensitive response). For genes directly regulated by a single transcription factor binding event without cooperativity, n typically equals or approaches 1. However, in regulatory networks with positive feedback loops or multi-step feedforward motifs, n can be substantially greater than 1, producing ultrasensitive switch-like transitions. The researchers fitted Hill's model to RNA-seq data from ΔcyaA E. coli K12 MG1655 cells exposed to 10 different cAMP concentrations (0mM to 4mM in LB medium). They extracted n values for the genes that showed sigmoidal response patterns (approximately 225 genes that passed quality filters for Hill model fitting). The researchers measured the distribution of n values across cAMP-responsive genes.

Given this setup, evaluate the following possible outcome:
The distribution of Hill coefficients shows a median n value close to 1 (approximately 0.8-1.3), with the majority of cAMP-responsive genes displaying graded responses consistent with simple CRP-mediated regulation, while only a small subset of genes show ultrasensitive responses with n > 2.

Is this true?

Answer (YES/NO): NO